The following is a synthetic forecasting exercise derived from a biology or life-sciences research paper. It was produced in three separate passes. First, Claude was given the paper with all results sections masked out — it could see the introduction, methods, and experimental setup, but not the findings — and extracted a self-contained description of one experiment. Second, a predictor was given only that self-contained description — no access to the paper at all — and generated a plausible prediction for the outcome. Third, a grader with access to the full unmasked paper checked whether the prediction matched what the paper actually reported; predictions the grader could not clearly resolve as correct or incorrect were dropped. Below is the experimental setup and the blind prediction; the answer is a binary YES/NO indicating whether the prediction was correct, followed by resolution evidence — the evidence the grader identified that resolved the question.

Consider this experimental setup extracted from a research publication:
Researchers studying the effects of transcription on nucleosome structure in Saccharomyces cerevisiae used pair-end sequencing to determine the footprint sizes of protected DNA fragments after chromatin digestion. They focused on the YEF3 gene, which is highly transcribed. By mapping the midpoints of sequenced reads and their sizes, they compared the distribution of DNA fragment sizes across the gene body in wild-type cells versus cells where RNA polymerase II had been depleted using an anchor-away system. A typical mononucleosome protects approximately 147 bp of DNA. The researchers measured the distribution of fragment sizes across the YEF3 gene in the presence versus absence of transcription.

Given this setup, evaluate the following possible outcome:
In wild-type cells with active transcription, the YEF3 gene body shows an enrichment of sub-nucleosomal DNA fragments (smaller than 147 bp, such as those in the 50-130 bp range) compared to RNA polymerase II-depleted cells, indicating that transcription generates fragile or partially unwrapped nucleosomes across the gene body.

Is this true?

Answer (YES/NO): YES